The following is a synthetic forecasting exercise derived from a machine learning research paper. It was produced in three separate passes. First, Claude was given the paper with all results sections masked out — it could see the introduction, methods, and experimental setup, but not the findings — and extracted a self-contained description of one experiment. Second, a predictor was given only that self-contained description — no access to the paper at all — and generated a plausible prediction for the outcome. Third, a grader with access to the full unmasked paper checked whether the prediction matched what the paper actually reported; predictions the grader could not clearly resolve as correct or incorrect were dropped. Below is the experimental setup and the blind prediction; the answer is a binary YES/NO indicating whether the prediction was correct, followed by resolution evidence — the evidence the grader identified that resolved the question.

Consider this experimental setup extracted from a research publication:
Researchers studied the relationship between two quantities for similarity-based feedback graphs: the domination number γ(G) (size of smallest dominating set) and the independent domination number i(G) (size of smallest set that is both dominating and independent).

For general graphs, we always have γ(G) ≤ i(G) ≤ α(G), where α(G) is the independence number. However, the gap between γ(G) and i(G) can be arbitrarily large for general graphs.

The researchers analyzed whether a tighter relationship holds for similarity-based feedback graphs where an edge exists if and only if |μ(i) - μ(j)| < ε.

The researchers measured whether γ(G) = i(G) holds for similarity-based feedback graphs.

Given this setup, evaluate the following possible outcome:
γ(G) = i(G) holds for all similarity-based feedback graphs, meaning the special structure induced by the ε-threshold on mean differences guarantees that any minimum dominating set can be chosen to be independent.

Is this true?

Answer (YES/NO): YES